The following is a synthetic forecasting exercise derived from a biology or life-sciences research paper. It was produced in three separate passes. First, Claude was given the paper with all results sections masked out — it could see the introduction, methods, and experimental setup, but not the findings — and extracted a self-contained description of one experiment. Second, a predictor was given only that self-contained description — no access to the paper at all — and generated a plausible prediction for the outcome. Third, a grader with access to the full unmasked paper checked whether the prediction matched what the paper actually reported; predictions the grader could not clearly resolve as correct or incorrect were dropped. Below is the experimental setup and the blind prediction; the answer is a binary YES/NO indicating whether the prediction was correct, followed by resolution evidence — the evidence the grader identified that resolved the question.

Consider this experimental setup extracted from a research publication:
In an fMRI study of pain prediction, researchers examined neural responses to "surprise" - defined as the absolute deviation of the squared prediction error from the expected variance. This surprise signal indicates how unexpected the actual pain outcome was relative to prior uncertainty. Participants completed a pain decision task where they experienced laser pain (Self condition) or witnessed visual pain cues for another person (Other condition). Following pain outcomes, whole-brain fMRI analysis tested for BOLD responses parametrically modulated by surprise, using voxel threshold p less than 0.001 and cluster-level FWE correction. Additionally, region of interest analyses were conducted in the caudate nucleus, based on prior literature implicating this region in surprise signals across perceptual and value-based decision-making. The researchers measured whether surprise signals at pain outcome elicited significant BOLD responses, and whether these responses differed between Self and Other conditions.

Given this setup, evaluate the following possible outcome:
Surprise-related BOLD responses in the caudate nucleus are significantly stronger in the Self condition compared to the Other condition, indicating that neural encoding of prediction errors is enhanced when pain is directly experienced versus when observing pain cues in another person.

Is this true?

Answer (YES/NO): NO